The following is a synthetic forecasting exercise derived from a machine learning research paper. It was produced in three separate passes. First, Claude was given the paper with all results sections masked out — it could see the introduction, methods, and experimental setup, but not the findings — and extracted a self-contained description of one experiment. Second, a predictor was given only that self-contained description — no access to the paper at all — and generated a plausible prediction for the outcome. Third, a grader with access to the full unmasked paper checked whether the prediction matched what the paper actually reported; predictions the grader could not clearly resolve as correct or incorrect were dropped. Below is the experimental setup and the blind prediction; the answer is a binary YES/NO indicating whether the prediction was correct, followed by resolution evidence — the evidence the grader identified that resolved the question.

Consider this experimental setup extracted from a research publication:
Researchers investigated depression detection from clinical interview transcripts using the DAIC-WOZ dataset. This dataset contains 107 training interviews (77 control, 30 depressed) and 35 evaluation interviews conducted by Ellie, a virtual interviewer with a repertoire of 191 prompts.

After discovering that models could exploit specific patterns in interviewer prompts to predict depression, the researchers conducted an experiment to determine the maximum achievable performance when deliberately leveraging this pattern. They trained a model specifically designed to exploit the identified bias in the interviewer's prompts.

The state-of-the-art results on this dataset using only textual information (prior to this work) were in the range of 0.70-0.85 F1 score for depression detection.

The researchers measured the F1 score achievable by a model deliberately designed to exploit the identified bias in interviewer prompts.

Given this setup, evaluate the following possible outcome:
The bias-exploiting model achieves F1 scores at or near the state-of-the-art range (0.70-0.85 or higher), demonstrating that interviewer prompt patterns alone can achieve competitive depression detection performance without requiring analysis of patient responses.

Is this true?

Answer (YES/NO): YES